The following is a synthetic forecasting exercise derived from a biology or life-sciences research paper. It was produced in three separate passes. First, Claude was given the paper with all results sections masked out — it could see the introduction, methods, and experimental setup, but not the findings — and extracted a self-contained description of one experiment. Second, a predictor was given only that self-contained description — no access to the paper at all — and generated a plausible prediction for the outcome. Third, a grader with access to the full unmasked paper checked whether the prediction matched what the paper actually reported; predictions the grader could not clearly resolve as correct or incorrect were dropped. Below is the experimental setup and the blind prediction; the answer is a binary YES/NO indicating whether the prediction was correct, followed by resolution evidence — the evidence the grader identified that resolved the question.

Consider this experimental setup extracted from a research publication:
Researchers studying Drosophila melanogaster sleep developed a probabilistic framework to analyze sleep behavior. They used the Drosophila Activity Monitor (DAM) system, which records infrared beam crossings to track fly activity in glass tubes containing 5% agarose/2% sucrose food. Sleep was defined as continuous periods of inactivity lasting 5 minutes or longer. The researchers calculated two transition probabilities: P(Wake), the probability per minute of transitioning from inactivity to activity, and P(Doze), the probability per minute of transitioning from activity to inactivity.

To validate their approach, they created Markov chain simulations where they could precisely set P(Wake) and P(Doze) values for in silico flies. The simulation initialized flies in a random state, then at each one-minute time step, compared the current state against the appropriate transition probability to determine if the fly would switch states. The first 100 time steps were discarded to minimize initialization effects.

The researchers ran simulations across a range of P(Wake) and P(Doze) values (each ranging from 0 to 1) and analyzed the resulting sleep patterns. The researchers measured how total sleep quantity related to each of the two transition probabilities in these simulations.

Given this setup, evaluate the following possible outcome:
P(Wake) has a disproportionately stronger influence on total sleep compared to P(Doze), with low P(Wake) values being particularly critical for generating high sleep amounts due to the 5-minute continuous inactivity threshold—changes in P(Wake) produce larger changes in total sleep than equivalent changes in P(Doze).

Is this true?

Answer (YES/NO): YES